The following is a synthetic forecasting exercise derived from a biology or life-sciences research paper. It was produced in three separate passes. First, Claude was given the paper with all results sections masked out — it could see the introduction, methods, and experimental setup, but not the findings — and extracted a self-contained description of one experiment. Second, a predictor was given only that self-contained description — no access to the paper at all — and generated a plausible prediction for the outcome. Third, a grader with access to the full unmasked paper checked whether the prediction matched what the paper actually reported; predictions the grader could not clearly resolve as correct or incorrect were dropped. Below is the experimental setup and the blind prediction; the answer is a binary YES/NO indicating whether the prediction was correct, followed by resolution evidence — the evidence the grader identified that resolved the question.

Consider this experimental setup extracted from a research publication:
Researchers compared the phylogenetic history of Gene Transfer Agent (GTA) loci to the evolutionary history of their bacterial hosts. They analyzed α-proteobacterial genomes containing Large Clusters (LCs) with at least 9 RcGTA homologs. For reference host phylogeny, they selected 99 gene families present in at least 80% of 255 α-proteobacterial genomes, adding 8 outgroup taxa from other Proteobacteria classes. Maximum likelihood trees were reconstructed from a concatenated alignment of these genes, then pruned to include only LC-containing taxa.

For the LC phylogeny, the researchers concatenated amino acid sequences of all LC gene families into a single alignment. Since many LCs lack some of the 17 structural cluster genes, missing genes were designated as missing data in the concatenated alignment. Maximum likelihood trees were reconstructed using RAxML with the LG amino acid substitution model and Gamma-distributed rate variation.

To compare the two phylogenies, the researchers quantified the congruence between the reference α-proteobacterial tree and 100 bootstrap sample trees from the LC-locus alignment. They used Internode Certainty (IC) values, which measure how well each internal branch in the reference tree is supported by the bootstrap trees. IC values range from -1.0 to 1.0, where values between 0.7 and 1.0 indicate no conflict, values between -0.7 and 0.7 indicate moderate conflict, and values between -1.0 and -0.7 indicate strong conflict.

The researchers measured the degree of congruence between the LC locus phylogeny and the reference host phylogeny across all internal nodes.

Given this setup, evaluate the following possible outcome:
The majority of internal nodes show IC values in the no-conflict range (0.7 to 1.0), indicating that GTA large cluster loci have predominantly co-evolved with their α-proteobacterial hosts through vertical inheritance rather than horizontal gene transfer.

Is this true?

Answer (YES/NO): NO